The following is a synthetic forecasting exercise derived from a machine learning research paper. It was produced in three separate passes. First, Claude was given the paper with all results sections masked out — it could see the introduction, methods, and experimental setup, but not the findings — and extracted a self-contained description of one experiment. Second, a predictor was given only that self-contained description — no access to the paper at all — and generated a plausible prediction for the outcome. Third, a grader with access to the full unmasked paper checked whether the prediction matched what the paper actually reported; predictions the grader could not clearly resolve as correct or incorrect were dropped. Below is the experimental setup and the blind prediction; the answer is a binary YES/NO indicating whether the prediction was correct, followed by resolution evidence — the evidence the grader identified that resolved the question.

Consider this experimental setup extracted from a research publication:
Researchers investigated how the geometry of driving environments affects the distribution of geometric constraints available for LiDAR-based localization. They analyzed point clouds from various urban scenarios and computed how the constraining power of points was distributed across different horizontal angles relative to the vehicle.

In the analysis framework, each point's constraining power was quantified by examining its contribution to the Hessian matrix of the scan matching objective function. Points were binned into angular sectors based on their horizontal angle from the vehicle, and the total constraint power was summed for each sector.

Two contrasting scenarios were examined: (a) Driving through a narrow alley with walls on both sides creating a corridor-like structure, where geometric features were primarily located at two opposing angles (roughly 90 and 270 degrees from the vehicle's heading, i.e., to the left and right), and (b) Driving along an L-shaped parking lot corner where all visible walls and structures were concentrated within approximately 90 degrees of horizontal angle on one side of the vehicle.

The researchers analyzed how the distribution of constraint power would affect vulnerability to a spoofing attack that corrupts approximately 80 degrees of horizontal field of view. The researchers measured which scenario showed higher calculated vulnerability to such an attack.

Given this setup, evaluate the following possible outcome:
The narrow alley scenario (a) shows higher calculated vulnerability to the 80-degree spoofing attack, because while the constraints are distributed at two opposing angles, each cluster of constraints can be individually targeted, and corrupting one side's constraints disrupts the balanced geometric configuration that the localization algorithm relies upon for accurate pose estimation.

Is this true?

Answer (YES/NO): NO